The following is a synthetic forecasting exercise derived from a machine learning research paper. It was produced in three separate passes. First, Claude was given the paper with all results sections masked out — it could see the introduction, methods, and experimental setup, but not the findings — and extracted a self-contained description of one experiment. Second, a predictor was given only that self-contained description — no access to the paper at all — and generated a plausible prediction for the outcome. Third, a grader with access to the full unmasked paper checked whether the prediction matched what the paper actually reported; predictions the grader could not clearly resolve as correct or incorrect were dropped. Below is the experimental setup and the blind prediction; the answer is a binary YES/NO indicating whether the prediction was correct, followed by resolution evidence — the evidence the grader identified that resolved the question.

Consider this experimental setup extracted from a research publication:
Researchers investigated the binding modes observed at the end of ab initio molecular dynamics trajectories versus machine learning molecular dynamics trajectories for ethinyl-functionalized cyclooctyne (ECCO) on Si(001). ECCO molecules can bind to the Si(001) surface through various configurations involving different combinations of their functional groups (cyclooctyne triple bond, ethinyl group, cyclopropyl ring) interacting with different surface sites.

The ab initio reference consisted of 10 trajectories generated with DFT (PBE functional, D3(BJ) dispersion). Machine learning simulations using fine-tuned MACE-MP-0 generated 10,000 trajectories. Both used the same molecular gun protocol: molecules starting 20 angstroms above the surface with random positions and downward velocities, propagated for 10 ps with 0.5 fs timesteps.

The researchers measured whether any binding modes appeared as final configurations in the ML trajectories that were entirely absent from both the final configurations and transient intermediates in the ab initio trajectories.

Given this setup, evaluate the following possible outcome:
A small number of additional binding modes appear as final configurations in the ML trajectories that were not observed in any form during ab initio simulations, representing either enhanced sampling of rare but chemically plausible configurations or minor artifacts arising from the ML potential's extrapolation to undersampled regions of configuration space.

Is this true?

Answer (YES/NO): YES